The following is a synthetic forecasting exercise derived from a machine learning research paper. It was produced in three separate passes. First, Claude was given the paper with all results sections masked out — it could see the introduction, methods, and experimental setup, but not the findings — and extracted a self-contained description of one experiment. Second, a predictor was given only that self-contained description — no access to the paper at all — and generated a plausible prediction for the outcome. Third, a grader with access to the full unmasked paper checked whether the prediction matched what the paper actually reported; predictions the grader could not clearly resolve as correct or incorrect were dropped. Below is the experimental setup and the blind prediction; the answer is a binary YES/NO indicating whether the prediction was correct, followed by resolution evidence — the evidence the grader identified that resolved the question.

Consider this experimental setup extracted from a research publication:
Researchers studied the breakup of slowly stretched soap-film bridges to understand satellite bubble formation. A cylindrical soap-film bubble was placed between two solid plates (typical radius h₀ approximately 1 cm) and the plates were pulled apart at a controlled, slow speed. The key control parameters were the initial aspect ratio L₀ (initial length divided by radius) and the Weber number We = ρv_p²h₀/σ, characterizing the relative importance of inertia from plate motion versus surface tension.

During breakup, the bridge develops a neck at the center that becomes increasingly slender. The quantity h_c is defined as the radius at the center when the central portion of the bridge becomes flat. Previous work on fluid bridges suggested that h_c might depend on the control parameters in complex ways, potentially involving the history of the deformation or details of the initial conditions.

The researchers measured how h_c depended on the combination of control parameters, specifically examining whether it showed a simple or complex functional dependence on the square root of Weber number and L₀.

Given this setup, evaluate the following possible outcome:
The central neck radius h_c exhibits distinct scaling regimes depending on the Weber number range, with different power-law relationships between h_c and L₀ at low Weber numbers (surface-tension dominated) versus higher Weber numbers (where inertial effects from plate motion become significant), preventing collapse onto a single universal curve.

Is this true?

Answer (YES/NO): NO